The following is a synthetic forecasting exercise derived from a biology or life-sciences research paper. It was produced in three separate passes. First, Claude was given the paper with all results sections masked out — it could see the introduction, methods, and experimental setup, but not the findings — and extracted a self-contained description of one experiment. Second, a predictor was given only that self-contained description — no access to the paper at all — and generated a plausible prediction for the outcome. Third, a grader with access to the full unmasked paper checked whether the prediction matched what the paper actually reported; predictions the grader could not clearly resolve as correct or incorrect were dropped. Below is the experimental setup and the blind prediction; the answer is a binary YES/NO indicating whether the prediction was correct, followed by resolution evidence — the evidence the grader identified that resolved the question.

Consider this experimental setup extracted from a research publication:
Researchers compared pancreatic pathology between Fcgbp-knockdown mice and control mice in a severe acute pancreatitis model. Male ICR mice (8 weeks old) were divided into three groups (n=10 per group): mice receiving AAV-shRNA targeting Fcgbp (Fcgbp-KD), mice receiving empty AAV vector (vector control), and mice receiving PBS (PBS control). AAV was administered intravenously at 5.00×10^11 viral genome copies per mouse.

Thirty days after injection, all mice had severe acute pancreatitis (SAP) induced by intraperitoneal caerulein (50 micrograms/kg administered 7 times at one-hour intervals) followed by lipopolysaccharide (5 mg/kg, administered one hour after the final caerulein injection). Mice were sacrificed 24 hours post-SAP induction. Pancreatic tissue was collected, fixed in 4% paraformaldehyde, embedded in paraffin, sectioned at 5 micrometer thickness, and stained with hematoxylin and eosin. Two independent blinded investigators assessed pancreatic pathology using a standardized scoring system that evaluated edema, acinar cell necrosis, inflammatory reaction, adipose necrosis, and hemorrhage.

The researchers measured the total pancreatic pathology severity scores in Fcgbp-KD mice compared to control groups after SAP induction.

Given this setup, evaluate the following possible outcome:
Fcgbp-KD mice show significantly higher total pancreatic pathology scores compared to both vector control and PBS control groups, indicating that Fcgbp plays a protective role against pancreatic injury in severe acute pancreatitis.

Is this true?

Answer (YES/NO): YES